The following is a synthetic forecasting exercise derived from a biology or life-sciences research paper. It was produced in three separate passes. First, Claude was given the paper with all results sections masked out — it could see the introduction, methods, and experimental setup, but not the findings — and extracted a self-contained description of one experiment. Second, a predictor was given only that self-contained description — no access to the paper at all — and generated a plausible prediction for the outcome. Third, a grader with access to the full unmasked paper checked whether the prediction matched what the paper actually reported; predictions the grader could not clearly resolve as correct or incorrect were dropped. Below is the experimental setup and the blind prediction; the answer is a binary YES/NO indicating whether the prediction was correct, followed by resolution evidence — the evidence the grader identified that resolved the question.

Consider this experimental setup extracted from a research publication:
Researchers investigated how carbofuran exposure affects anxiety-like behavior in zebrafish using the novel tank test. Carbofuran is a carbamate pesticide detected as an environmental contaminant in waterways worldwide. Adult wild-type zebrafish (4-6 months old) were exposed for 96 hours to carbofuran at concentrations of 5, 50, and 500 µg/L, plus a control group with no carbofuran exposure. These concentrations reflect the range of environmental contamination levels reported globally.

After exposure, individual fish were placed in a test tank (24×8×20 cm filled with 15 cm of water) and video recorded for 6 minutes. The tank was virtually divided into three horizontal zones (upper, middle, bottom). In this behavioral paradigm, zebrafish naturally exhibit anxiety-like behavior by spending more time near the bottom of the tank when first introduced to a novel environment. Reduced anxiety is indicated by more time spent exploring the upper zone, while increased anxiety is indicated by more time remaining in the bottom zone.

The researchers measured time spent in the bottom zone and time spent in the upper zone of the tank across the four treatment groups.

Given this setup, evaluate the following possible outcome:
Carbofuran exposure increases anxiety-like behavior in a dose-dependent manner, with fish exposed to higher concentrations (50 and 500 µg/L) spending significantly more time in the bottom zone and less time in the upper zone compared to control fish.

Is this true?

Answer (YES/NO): NO